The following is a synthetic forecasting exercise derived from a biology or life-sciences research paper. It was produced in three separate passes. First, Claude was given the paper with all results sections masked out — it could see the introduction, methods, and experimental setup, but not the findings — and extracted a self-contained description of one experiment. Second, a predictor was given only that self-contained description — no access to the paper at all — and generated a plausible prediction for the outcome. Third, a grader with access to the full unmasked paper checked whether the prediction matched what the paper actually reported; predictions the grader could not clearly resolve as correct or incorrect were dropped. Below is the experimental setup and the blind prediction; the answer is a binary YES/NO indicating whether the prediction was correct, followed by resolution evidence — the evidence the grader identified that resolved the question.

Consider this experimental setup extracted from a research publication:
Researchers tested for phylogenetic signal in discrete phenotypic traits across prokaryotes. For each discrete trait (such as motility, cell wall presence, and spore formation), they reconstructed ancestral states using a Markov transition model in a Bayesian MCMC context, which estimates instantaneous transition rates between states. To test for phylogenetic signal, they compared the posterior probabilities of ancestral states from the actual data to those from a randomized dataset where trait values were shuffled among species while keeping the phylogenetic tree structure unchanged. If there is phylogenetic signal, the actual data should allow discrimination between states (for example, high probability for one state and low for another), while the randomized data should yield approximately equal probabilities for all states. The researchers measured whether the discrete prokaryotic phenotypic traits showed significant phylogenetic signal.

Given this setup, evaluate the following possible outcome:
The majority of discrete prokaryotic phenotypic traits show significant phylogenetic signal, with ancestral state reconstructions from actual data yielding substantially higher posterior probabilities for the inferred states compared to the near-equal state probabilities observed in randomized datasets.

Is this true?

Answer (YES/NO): YES